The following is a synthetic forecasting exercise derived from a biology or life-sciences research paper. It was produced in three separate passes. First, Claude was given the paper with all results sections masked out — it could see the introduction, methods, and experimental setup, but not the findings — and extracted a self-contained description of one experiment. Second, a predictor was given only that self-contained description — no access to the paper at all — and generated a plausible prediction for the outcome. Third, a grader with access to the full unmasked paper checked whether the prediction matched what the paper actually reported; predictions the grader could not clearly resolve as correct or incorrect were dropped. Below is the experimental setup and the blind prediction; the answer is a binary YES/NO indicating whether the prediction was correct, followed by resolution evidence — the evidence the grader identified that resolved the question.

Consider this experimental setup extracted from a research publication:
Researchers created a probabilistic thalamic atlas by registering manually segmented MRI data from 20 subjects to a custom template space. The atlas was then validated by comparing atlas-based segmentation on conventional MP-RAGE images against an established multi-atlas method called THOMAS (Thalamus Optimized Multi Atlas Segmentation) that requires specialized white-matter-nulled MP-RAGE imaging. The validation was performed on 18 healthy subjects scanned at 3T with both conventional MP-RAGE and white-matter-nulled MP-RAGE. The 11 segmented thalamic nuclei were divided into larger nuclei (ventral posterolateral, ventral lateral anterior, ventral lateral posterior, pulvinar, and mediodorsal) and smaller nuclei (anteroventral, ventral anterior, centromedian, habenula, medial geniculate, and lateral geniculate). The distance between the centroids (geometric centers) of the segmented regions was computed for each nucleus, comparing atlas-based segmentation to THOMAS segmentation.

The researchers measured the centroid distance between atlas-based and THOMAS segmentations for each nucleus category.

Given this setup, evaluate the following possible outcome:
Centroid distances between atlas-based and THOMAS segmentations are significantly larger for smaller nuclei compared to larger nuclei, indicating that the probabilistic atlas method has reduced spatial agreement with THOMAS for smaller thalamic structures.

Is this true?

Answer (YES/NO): NO